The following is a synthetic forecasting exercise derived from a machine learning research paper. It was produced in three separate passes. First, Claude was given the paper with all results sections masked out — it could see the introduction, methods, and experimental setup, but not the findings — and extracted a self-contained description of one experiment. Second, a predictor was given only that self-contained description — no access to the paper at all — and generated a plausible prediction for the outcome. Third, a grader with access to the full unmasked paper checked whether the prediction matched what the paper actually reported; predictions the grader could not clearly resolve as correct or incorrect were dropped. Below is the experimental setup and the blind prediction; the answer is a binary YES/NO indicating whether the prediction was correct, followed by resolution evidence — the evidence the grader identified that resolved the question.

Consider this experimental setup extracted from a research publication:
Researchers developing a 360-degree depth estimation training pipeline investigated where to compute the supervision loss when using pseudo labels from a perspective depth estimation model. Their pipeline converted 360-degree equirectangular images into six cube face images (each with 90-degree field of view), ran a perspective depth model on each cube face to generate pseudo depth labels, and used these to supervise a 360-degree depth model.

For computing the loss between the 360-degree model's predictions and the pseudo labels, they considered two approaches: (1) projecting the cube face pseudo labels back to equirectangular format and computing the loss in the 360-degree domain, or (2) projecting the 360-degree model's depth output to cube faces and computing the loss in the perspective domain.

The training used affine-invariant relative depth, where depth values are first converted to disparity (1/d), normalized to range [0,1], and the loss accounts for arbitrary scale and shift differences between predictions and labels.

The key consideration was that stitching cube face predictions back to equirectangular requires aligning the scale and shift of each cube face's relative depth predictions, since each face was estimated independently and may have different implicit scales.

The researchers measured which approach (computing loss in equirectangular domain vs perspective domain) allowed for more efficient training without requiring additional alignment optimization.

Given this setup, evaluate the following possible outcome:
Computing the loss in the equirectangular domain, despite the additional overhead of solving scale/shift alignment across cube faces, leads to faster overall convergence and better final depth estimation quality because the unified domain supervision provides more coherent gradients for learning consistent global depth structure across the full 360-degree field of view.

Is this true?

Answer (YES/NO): NO